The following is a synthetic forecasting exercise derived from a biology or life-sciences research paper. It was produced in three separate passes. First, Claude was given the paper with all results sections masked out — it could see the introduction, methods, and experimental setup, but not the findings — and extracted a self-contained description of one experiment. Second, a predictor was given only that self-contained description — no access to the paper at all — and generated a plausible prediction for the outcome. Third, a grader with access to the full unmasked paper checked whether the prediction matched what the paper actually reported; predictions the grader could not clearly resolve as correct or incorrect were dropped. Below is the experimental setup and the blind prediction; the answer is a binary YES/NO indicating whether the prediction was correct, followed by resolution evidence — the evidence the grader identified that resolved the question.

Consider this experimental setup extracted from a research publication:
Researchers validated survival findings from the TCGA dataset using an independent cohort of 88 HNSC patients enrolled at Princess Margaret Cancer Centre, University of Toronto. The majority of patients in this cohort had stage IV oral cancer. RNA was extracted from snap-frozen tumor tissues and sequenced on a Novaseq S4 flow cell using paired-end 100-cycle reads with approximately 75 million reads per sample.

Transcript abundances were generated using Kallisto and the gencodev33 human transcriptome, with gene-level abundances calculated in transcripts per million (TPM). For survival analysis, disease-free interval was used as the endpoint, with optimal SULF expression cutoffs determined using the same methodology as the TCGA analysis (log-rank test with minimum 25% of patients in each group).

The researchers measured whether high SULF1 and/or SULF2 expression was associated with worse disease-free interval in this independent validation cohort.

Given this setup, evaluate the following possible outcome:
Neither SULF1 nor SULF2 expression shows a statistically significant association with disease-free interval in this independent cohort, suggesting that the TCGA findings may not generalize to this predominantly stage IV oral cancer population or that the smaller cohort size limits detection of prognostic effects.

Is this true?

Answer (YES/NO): NO